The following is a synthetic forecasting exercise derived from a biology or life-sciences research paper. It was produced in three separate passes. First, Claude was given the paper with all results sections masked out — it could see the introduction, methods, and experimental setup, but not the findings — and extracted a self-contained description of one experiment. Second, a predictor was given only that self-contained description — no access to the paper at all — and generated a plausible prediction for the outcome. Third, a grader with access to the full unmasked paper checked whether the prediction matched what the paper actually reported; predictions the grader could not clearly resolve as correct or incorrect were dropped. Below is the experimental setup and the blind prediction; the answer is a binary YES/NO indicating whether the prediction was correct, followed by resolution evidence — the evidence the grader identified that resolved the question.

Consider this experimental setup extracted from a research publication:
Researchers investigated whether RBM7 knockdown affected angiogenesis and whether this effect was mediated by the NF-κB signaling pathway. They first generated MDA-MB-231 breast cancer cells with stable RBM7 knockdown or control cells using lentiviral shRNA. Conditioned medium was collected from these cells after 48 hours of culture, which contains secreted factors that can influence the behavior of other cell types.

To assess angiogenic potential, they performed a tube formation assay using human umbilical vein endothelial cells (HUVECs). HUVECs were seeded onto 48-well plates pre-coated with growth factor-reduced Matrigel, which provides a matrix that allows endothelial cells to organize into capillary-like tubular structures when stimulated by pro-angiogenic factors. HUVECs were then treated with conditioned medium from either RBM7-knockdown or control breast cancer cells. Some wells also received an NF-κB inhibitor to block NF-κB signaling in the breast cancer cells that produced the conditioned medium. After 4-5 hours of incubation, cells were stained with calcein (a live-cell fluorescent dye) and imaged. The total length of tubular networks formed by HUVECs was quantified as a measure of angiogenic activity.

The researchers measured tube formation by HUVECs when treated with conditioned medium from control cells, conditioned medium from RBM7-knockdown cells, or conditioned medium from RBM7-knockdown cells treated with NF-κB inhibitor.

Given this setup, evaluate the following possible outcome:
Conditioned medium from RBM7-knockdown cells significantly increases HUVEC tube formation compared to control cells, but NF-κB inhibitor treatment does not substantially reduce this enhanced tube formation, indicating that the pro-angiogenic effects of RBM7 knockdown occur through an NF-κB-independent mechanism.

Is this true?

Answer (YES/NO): NO